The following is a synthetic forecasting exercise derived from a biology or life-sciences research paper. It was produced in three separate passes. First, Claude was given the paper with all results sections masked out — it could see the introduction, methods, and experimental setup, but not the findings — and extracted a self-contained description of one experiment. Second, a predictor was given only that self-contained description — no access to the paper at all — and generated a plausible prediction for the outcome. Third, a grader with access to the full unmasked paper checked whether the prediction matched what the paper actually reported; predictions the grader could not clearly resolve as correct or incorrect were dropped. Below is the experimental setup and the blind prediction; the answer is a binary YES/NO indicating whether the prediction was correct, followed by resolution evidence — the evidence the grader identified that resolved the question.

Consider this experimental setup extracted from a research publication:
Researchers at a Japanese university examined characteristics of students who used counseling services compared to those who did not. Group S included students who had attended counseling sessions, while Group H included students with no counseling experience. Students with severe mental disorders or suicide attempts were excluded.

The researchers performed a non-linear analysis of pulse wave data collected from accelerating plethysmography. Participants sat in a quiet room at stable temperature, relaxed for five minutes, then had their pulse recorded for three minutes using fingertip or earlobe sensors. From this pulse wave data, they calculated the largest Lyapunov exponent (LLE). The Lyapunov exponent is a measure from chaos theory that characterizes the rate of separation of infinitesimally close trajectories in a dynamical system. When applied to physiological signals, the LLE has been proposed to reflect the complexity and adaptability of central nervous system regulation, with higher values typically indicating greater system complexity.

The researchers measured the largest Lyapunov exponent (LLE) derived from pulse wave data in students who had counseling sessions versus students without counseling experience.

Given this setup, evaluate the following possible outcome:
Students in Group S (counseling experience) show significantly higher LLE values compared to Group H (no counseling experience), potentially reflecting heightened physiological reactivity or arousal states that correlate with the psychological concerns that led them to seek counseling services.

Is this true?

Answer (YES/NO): NO